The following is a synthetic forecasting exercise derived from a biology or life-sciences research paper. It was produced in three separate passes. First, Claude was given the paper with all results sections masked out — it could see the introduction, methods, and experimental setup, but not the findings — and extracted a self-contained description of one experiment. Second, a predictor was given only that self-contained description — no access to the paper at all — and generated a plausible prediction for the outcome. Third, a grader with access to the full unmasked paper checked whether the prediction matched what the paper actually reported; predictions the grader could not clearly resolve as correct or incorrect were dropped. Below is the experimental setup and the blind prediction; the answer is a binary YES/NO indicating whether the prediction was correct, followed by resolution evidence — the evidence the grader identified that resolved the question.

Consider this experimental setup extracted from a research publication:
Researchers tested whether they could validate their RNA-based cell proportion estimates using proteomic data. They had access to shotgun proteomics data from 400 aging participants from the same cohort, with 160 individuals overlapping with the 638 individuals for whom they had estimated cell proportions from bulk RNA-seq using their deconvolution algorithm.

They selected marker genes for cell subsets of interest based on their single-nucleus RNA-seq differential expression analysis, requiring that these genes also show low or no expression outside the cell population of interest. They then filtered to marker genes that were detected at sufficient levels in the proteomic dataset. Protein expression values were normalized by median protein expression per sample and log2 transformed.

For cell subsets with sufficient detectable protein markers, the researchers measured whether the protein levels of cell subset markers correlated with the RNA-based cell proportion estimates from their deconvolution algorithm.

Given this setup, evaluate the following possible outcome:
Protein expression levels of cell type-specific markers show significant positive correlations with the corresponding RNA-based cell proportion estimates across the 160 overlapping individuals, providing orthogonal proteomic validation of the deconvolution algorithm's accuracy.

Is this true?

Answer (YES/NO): YES